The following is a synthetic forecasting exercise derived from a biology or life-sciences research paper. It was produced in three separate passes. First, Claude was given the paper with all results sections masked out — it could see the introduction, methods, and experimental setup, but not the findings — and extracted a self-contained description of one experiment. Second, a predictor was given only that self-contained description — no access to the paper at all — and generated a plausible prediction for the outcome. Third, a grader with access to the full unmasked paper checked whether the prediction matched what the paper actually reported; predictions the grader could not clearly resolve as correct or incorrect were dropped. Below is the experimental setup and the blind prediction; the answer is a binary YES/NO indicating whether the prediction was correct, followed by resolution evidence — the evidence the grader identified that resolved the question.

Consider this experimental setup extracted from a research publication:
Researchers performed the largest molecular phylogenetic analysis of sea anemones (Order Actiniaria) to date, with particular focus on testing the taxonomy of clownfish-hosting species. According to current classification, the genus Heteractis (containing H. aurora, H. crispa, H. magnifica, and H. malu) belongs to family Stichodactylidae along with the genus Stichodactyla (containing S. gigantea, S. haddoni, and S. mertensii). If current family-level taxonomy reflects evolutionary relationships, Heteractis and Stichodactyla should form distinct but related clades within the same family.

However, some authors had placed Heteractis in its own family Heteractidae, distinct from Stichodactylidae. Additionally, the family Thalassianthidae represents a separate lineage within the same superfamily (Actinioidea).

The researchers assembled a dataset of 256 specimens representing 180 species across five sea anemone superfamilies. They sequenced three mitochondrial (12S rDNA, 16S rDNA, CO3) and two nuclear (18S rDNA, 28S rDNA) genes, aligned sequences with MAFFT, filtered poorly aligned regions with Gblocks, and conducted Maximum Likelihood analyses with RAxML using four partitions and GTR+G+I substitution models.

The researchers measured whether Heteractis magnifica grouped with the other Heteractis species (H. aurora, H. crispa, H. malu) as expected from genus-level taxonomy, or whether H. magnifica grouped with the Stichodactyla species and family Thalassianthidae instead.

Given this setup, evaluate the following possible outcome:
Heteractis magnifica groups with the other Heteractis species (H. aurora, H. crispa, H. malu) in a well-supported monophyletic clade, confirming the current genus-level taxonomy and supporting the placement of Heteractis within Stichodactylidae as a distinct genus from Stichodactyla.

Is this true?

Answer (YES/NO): NO